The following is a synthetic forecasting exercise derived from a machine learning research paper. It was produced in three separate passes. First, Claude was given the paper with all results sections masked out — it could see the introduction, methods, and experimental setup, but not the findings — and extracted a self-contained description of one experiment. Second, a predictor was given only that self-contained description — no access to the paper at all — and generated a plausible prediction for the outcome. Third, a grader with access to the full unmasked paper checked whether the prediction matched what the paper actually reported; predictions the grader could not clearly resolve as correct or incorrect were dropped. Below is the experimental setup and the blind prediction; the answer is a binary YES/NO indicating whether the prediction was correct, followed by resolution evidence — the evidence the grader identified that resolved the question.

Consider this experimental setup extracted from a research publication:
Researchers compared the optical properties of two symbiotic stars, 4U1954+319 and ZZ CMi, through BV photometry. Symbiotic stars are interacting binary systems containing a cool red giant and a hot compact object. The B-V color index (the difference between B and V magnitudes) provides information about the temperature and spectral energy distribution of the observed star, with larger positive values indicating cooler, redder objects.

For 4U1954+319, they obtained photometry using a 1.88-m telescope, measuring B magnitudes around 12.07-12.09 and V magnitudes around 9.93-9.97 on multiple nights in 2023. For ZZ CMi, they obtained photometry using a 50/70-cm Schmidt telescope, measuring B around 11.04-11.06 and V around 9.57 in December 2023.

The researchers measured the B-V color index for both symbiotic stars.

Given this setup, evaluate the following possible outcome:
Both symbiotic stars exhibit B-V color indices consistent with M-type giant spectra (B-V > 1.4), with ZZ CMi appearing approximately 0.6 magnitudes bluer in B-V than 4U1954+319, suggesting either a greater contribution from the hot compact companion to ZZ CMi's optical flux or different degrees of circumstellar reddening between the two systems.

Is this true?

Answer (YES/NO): NO